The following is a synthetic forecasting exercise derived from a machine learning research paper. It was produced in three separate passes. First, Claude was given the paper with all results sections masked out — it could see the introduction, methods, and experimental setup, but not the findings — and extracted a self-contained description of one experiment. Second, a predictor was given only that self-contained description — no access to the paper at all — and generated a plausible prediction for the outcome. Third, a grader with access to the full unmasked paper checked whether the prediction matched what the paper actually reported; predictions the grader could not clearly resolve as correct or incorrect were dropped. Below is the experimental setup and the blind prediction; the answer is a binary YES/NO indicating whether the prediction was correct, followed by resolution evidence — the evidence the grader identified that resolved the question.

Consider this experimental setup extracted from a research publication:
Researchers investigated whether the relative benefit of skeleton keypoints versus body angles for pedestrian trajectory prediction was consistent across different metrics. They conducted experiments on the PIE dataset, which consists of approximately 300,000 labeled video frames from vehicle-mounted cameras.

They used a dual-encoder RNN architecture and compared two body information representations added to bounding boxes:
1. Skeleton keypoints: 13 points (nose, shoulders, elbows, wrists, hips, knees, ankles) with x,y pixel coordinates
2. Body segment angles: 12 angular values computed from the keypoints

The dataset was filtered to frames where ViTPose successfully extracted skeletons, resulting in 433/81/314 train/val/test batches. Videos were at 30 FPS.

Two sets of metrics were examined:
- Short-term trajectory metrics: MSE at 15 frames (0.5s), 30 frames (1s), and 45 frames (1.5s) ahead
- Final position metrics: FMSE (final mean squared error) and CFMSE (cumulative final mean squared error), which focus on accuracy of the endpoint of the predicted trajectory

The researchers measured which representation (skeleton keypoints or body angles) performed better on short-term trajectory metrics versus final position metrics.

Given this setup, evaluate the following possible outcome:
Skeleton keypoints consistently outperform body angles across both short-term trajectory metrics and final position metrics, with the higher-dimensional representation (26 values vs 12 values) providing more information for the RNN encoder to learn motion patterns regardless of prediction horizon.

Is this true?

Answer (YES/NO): NO